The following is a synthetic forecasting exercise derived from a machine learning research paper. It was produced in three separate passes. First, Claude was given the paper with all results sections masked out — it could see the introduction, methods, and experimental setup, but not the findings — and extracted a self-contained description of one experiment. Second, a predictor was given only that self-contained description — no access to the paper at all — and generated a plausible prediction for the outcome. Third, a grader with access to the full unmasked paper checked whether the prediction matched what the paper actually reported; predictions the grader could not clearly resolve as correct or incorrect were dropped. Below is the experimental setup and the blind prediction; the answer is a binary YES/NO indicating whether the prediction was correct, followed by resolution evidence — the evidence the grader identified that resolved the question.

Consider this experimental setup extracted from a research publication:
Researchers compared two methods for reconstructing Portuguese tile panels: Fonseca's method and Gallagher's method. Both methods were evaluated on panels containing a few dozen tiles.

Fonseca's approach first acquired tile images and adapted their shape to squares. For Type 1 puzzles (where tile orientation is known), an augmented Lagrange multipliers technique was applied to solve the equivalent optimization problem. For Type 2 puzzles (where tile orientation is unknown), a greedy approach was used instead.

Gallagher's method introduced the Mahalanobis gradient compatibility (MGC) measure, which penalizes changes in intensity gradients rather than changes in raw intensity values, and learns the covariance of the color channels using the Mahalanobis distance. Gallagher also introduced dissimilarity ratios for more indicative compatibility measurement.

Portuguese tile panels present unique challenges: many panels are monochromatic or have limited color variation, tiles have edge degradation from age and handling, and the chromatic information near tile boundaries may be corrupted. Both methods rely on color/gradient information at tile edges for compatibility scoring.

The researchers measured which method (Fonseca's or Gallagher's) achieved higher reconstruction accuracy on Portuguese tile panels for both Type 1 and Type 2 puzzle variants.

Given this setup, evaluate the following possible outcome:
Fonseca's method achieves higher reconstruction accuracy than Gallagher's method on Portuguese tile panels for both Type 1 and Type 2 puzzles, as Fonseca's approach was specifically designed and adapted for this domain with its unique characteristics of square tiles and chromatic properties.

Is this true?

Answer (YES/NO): NO